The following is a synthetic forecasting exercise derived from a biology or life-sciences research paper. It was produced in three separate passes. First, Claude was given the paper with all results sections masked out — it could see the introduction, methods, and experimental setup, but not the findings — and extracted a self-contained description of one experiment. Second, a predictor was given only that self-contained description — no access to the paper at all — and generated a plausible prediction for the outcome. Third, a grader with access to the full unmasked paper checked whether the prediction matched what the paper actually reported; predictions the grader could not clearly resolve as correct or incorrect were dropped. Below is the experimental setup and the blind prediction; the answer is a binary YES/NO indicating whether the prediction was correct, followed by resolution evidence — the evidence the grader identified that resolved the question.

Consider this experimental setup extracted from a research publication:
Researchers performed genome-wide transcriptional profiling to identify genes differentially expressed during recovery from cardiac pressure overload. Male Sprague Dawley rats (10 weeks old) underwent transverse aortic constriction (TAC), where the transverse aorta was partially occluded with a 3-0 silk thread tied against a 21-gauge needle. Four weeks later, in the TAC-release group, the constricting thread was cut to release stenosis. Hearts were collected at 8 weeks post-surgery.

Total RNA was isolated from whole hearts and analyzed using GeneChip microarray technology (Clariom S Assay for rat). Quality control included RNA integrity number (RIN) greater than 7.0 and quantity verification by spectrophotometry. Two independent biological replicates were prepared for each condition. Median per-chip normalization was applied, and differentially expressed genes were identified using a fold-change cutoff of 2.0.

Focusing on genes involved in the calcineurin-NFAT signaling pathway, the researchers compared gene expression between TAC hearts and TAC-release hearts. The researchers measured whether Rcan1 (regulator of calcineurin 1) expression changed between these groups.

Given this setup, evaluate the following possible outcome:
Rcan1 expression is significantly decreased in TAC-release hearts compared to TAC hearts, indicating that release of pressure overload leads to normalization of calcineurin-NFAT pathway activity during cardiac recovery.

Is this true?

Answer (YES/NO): NO